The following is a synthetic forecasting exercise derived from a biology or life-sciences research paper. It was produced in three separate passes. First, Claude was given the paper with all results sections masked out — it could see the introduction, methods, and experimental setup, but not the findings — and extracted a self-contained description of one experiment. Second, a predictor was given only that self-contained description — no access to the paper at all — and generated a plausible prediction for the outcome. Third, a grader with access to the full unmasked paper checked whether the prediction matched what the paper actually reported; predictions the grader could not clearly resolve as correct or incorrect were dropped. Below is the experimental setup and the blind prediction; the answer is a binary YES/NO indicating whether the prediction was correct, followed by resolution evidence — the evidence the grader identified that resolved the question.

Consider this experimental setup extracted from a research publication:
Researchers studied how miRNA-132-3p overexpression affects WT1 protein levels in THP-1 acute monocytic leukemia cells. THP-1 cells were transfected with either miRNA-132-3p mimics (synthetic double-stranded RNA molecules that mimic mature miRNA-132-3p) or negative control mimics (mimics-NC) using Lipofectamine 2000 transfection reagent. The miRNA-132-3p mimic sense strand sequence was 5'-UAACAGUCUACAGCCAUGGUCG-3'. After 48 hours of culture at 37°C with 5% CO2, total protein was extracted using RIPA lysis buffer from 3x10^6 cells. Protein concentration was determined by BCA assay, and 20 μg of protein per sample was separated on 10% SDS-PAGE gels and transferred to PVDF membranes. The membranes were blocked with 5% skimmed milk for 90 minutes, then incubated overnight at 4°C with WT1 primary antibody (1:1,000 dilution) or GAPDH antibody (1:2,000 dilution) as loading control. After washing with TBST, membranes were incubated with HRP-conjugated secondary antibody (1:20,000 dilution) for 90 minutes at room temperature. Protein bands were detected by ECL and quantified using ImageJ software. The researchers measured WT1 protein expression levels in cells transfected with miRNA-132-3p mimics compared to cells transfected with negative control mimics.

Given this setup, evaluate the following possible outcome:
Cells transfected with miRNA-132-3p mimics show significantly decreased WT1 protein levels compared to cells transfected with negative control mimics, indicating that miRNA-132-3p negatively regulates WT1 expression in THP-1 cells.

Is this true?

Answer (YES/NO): YES